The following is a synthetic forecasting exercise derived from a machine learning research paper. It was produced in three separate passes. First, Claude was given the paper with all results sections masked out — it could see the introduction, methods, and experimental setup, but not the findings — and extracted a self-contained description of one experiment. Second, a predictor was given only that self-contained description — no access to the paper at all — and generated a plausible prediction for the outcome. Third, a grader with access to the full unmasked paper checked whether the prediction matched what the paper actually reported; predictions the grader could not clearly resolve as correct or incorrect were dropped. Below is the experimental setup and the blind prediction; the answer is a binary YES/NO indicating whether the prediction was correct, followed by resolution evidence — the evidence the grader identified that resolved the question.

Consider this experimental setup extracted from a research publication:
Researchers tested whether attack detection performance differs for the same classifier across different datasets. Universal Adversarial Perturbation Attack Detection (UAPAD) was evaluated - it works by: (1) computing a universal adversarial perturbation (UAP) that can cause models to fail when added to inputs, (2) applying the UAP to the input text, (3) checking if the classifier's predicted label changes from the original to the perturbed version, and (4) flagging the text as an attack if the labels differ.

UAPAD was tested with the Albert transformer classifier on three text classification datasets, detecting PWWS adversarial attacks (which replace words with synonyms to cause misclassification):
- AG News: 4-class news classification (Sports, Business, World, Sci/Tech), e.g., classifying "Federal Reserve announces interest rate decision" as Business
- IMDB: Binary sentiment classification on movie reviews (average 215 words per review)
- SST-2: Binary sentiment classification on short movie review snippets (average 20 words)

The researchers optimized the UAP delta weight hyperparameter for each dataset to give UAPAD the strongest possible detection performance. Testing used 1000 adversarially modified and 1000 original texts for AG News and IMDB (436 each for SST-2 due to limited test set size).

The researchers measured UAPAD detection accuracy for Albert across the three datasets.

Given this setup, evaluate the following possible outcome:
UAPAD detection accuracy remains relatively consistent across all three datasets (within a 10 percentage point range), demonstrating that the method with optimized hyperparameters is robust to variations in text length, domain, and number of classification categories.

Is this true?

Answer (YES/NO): NO